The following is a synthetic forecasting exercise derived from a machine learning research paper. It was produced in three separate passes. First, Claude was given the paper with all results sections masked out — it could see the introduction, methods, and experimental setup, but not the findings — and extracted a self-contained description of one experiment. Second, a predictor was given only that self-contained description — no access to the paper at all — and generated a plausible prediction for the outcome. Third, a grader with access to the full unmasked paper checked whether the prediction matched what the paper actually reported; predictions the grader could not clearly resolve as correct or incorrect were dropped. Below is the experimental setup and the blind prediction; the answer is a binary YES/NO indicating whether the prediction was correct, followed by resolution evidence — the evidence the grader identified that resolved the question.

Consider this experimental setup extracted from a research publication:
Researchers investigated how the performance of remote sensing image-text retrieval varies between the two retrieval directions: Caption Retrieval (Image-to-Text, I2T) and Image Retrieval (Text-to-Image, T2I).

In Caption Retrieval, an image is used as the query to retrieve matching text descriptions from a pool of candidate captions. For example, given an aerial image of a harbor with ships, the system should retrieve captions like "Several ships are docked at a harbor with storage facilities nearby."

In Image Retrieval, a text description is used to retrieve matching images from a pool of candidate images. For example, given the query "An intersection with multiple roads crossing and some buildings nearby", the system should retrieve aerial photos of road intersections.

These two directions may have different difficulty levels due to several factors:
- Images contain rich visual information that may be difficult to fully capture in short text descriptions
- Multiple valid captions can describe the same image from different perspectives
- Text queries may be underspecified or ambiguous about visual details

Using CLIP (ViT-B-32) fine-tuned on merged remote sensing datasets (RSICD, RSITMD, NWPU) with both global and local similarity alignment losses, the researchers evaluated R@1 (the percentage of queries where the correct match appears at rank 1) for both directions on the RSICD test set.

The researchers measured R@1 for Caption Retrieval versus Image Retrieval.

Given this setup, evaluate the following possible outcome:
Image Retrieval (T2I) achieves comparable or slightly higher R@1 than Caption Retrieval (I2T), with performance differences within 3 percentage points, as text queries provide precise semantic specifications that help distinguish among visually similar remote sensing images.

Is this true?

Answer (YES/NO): NO